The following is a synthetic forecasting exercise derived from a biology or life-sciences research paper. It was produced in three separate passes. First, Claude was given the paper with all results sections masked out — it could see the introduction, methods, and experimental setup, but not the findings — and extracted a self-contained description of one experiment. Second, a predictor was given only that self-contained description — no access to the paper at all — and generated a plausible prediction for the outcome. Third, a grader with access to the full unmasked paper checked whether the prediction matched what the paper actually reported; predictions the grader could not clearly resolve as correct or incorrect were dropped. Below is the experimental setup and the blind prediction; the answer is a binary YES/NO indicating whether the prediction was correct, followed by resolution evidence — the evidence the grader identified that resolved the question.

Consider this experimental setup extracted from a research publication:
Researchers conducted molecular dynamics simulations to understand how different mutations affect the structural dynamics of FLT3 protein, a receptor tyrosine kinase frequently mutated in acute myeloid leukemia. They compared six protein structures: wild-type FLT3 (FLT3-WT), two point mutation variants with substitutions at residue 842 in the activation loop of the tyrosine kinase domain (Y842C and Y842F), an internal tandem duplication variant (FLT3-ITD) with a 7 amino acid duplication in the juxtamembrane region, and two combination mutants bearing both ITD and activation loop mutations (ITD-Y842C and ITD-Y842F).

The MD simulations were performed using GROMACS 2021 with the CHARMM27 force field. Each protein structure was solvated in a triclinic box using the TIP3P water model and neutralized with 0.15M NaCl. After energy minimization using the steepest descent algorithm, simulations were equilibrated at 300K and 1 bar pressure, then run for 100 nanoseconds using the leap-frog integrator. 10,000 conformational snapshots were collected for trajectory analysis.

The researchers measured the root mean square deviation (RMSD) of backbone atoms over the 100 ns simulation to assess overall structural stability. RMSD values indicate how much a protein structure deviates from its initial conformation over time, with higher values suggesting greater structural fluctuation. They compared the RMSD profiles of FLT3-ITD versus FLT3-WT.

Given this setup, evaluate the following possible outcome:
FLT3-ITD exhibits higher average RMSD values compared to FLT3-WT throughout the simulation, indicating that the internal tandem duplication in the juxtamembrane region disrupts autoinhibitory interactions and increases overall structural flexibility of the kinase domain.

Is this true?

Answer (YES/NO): NO